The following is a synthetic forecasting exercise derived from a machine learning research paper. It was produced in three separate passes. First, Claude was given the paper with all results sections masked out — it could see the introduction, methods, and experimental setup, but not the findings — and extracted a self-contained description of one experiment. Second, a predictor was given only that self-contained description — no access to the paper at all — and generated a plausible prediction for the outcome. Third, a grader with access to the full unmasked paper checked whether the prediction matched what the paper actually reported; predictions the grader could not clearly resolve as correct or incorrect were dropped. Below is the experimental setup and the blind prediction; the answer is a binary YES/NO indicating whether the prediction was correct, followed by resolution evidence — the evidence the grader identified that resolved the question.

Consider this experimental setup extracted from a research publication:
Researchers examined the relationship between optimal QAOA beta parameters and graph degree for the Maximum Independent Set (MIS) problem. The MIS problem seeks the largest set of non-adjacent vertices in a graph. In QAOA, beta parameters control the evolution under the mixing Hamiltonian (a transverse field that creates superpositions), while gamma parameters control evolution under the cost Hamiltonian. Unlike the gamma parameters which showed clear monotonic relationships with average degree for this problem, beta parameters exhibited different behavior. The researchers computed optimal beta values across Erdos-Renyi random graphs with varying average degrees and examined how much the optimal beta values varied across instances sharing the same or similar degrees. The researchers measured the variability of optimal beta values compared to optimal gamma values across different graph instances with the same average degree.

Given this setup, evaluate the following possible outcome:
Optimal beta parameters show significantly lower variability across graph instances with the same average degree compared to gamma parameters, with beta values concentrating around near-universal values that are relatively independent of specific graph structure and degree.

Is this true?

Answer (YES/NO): YES